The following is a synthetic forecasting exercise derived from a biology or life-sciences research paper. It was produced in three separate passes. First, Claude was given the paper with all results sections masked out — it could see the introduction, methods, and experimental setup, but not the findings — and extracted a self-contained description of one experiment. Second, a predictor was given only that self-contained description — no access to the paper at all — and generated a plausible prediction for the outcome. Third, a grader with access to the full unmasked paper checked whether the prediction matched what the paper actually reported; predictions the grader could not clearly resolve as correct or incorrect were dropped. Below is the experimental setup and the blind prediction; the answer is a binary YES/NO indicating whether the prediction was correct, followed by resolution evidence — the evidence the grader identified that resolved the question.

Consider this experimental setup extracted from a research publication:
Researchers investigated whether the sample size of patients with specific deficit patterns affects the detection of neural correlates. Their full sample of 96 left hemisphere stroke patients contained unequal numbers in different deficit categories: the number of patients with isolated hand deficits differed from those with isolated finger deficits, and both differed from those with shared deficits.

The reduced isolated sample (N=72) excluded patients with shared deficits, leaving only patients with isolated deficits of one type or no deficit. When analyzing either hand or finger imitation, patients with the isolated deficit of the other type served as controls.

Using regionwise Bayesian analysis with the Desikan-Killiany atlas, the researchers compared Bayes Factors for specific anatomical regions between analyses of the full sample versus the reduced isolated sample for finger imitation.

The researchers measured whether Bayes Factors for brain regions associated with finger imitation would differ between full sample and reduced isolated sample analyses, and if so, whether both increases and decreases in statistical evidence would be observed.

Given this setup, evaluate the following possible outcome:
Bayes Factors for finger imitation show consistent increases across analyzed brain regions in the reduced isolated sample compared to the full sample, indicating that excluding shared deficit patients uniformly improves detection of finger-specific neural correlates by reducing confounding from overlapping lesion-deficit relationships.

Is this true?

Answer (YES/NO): NO